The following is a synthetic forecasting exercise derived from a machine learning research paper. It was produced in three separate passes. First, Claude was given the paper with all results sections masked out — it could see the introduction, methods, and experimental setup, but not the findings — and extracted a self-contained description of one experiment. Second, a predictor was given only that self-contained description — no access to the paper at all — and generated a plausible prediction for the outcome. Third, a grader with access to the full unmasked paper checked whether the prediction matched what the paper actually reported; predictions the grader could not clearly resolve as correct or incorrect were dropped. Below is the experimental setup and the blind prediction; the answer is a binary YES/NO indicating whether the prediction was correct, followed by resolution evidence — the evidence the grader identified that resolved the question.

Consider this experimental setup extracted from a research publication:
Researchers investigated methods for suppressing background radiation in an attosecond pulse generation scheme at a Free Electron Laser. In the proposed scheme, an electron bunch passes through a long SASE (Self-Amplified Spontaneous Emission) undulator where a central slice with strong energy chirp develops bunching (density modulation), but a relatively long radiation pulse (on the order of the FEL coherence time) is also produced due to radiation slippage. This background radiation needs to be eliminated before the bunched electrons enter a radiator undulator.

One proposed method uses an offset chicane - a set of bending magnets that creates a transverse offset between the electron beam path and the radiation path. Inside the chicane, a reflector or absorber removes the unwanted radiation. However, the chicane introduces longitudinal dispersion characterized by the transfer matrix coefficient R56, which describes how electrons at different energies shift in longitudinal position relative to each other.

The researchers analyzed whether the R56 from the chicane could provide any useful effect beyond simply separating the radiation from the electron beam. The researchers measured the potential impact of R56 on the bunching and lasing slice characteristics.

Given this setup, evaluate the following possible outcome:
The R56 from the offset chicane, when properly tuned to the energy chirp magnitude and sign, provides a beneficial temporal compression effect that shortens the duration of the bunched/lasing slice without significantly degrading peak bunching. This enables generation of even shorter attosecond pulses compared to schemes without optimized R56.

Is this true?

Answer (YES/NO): NO